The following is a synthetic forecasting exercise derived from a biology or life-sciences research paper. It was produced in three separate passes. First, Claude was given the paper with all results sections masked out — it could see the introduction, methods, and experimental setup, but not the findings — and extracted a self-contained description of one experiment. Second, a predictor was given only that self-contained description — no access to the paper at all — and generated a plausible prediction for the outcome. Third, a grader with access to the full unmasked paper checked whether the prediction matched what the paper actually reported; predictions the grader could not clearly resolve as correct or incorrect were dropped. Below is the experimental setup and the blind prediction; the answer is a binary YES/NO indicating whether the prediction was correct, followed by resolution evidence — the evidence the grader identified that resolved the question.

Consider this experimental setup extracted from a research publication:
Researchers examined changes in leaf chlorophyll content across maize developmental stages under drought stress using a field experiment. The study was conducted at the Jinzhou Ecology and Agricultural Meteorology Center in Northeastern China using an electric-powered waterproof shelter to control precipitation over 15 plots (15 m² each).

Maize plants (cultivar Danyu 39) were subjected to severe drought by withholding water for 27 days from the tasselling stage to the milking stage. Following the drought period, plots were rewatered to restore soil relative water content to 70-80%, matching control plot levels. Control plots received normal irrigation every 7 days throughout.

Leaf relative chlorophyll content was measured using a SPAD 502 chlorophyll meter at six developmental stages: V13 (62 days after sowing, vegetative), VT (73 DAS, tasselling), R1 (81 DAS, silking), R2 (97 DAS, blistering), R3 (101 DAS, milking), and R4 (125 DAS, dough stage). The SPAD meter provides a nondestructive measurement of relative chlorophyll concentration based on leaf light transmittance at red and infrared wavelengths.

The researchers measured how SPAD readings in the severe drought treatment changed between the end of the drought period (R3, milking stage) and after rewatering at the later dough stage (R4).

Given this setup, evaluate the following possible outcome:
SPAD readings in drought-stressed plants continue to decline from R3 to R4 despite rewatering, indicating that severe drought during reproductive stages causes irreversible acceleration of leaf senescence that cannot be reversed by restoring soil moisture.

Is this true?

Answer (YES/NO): NO